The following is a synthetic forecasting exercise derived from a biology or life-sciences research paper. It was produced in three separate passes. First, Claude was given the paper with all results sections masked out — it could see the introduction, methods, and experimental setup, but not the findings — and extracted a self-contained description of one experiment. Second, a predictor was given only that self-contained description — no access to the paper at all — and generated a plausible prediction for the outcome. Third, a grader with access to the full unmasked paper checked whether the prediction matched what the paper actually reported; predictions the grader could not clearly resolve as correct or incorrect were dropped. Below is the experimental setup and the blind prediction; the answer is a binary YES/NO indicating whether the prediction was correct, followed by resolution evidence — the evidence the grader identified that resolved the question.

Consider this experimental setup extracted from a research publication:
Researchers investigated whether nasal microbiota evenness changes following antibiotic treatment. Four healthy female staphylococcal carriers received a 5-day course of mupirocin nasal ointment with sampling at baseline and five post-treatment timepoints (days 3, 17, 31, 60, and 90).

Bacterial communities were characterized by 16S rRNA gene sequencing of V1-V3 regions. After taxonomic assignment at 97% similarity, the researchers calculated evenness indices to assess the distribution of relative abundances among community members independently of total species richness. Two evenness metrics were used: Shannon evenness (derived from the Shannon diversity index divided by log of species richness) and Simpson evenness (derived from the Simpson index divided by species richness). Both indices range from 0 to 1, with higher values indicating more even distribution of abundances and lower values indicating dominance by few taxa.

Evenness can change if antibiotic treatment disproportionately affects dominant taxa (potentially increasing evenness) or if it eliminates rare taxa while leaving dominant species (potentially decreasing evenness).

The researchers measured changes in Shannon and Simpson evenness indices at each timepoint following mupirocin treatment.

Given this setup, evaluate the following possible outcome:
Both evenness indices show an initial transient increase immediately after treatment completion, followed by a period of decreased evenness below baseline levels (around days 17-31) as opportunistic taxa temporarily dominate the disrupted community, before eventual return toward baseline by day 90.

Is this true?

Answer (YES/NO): NO